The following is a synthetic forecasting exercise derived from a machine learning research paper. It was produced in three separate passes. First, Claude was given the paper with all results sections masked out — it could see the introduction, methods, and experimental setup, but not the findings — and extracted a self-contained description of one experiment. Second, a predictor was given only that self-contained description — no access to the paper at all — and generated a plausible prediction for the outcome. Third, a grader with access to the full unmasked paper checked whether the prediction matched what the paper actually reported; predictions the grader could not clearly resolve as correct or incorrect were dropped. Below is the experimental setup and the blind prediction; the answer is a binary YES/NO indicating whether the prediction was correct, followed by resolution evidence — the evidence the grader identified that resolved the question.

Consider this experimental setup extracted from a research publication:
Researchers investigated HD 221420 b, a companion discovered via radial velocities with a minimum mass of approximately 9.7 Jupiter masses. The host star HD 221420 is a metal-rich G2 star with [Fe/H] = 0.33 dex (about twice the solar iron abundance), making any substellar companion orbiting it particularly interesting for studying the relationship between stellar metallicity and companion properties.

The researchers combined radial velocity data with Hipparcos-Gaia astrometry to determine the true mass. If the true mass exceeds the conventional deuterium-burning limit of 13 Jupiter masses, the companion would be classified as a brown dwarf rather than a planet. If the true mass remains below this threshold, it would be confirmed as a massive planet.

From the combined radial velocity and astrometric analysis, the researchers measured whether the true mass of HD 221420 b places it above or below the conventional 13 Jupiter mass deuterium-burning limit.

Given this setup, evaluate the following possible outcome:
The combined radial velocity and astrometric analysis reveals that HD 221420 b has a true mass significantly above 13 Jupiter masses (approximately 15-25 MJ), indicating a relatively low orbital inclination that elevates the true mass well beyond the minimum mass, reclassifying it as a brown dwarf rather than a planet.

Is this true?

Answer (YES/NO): YES